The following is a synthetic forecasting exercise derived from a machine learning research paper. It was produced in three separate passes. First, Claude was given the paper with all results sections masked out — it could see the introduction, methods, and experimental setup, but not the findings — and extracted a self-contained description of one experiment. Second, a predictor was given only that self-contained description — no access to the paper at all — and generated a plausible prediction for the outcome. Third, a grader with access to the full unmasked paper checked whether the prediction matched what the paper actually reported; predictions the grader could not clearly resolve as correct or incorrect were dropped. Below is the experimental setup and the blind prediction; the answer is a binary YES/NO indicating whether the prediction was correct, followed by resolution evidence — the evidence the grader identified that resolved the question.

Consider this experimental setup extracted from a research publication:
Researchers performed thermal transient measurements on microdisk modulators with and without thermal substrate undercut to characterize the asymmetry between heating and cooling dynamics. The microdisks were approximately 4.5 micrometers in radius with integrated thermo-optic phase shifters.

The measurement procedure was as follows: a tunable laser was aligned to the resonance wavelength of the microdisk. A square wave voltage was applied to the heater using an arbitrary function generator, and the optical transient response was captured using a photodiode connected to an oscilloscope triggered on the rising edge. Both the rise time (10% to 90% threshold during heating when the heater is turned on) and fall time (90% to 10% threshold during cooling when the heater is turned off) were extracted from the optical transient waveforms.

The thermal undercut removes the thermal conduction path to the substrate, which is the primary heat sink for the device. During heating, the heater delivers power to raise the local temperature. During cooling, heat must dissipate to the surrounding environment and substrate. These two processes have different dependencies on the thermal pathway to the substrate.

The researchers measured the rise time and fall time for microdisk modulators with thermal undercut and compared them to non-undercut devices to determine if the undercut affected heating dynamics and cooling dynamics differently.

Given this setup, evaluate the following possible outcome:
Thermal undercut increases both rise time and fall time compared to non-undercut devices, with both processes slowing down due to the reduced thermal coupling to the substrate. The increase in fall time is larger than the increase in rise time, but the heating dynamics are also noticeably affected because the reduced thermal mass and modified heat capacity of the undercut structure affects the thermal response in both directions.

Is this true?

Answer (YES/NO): NO